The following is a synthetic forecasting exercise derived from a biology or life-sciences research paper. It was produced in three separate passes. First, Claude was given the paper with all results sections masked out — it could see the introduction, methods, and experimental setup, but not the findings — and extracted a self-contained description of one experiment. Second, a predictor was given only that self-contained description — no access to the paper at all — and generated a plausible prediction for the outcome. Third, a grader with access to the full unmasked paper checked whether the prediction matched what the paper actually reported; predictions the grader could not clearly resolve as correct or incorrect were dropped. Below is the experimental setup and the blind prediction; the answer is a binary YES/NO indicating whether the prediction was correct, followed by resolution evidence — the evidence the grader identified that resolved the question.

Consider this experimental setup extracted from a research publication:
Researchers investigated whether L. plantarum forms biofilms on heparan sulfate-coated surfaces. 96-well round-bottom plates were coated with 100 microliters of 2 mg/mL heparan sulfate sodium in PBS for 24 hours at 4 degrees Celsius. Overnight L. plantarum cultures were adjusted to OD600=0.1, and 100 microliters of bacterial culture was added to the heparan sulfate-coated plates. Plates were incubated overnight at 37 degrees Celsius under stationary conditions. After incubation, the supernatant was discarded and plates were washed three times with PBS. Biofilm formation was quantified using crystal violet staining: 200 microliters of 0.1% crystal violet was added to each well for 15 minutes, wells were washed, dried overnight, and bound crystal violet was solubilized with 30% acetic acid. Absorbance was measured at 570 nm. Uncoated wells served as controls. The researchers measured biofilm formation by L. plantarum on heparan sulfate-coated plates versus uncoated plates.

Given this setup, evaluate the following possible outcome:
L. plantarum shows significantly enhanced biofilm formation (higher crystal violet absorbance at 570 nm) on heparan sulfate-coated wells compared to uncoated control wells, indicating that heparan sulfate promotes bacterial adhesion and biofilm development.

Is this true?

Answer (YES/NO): YES